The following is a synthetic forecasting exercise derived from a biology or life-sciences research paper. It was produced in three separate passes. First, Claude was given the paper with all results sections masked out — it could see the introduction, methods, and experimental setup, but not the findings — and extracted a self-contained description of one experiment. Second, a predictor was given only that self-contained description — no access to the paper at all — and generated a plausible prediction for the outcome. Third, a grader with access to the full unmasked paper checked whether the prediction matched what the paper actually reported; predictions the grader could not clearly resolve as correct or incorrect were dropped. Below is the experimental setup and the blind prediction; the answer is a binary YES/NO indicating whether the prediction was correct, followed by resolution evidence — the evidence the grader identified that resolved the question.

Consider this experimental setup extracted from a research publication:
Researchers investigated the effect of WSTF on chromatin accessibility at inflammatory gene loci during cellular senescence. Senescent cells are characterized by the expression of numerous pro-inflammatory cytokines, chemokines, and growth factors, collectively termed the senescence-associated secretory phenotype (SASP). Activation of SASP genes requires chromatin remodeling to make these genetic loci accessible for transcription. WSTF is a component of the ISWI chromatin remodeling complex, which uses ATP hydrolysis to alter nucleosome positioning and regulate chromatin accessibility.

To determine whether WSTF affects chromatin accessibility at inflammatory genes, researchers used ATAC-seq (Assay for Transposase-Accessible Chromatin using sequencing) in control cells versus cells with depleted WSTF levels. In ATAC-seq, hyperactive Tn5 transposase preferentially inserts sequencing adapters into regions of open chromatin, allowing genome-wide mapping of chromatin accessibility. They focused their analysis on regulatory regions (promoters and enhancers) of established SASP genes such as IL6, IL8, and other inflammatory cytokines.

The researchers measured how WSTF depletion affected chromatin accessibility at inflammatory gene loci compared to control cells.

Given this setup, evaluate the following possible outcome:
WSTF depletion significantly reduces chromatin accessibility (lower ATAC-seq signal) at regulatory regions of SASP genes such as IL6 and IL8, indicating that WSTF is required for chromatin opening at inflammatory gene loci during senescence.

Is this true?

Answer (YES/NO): NO